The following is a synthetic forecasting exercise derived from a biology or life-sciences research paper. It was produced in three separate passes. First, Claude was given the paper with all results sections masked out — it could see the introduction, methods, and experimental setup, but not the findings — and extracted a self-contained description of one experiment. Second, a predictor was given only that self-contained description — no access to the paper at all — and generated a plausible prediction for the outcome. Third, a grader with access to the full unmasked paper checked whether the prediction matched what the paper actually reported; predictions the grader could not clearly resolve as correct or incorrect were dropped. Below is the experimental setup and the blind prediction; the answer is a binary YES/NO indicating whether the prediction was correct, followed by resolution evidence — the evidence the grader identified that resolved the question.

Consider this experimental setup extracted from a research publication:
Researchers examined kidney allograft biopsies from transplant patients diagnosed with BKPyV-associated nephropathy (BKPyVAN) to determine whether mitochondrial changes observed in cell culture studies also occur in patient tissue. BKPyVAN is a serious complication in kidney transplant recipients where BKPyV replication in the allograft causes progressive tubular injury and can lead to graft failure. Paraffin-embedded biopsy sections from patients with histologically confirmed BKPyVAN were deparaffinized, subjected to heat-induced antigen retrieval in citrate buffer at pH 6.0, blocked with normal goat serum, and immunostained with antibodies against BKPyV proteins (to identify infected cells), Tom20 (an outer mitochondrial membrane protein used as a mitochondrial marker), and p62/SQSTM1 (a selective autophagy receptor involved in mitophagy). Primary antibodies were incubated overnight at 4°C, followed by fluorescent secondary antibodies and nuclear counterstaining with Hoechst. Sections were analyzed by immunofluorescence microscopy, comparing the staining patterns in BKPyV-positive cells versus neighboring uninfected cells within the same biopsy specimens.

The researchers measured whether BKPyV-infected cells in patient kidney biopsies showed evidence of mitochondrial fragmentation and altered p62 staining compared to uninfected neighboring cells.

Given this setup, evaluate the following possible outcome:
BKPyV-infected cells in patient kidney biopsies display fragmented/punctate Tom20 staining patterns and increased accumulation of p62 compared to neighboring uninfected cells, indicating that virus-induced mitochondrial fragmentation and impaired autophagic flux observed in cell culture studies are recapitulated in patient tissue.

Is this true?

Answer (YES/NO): YES